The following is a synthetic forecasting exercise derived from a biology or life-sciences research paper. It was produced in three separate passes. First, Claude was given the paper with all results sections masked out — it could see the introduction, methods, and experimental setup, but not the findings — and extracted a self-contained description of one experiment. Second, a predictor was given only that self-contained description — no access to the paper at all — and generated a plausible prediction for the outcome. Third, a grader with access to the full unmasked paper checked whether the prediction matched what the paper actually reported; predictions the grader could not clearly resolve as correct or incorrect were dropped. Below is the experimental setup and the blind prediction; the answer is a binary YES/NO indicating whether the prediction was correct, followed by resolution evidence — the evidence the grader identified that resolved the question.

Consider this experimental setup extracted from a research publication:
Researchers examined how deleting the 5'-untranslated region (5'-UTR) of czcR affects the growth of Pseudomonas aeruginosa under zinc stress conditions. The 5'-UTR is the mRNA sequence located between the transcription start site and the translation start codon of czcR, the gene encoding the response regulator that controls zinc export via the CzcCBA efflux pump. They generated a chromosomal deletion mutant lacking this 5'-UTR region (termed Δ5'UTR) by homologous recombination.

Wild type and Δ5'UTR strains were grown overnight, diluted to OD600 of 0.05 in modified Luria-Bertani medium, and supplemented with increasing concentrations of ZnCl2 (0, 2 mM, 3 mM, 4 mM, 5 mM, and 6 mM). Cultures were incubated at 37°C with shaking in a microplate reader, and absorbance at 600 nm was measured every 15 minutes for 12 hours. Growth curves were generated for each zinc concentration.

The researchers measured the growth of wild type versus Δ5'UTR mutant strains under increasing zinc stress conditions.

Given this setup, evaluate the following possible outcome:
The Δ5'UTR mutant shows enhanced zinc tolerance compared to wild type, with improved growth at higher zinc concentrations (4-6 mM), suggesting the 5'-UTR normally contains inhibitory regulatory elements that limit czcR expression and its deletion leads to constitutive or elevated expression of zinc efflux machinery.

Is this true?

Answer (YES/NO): YES